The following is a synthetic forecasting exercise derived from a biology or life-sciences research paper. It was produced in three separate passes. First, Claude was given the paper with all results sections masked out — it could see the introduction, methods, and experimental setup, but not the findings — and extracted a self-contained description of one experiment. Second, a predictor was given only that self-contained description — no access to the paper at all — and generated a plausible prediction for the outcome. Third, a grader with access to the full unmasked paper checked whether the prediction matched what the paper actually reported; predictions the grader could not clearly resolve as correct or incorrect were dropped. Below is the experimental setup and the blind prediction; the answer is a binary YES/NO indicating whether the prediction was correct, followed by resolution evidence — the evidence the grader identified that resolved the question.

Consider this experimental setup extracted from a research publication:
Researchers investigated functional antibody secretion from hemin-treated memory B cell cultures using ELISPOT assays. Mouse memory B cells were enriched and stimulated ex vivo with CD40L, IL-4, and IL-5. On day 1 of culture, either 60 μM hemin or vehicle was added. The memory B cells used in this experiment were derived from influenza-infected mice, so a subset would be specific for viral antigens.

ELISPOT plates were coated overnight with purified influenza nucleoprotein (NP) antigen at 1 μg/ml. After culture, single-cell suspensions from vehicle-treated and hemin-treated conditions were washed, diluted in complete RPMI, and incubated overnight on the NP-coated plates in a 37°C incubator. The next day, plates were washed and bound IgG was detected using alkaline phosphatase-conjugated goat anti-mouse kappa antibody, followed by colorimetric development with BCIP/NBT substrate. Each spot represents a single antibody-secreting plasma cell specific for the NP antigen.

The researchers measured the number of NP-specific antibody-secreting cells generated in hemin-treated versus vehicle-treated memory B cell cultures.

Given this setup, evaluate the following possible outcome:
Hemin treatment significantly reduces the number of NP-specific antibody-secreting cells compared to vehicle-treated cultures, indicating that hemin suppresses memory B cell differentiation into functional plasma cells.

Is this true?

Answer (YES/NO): NO